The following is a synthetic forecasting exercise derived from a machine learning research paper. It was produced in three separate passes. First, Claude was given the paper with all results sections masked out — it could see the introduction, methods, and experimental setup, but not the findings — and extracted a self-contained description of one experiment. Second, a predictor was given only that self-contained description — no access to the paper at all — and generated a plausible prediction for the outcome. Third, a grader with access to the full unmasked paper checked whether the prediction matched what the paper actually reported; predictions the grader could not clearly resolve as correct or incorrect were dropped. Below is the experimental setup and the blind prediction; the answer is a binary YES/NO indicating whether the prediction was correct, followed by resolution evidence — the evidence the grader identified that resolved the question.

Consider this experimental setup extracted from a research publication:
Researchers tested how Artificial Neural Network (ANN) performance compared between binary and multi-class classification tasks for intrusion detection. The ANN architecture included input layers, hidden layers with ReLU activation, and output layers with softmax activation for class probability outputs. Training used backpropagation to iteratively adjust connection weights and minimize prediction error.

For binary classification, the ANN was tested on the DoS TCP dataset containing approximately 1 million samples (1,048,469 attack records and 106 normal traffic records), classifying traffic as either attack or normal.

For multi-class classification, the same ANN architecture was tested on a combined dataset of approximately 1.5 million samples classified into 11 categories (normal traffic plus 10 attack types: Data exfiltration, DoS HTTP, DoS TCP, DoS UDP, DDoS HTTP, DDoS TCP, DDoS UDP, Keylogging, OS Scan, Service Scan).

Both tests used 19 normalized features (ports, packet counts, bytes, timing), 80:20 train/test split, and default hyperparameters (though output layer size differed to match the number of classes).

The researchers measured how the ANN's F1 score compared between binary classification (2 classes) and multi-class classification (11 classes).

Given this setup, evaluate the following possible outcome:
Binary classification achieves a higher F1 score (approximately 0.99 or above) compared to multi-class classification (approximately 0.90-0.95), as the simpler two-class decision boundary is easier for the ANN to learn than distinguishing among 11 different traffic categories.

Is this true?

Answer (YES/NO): NO